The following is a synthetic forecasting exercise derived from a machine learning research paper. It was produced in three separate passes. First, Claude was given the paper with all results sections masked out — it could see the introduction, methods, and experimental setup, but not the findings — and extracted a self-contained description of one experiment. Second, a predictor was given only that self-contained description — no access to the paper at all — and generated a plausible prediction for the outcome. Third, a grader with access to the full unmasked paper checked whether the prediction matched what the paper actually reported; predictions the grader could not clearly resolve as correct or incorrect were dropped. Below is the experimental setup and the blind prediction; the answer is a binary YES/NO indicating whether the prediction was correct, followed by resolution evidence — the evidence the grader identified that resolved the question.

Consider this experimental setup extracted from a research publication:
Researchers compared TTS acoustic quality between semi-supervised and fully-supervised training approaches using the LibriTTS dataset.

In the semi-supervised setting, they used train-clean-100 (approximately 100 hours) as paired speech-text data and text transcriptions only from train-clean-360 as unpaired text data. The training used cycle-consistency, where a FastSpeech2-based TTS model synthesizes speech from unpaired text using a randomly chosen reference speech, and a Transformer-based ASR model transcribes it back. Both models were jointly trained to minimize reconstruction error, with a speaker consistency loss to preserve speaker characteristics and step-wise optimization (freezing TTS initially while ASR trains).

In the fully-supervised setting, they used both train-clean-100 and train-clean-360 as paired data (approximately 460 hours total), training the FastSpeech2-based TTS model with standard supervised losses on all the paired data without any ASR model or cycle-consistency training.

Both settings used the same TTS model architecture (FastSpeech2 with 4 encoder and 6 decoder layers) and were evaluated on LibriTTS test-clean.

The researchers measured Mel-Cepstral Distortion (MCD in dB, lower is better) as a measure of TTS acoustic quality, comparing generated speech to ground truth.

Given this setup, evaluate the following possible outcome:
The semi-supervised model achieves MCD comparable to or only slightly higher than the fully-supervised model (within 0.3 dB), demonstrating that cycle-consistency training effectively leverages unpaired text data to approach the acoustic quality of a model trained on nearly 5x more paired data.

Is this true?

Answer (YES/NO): NO